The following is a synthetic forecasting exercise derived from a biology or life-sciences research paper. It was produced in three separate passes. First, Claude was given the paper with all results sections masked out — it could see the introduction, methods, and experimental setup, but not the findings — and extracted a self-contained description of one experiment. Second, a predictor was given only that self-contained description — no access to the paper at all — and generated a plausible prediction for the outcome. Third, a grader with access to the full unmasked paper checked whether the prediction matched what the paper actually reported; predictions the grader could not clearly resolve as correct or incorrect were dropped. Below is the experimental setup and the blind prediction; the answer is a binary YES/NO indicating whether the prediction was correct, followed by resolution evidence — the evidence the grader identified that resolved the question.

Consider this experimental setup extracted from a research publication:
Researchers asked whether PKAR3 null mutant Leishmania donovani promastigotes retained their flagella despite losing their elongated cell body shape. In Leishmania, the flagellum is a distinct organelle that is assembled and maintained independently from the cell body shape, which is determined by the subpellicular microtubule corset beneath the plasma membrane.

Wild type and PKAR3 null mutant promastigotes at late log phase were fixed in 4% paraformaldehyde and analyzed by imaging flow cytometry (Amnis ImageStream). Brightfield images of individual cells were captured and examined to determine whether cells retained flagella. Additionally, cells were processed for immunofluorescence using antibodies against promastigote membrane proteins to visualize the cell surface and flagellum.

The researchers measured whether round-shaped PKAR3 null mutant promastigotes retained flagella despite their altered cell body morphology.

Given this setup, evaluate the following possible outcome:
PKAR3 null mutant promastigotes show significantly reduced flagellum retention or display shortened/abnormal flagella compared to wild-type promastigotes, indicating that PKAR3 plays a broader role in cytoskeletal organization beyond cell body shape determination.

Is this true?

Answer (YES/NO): NO